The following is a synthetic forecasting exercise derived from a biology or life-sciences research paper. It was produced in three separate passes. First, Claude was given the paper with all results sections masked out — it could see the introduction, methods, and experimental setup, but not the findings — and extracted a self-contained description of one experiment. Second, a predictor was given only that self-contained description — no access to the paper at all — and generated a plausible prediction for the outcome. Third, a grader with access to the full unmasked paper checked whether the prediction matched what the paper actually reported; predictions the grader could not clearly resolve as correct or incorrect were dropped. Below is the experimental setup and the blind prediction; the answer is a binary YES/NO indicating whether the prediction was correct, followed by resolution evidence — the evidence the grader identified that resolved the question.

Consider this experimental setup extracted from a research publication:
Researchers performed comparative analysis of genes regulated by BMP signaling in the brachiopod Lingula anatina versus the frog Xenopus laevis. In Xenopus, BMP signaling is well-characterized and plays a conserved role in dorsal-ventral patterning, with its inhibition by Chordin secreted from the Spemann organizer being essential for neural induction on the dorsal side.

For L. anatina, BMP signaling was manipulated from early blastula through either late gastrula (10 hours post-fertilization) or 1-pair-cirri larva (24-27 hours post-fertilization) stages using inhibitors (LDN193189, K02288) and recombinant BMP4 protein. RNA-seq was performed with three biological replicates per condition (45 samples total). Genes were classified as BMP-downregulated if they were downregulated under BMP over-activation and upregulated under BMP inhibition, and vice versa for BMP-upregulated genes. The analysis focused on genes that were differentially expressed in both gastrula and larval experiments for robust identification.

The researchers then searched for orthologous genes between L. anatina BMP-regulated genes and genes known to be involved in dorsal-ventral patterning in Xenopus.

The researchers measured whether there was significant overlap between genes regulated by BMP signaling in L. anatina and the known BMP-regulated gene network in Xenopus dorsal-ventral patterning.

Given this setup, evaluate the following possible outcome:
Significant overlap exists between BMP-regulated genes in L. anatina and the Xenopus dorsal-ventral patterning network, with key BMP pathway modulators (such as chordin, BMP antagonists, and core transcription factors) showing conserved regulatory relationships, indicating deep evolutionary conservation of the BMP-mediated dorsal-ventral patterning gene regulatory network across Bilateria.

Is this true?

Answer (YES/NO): YES